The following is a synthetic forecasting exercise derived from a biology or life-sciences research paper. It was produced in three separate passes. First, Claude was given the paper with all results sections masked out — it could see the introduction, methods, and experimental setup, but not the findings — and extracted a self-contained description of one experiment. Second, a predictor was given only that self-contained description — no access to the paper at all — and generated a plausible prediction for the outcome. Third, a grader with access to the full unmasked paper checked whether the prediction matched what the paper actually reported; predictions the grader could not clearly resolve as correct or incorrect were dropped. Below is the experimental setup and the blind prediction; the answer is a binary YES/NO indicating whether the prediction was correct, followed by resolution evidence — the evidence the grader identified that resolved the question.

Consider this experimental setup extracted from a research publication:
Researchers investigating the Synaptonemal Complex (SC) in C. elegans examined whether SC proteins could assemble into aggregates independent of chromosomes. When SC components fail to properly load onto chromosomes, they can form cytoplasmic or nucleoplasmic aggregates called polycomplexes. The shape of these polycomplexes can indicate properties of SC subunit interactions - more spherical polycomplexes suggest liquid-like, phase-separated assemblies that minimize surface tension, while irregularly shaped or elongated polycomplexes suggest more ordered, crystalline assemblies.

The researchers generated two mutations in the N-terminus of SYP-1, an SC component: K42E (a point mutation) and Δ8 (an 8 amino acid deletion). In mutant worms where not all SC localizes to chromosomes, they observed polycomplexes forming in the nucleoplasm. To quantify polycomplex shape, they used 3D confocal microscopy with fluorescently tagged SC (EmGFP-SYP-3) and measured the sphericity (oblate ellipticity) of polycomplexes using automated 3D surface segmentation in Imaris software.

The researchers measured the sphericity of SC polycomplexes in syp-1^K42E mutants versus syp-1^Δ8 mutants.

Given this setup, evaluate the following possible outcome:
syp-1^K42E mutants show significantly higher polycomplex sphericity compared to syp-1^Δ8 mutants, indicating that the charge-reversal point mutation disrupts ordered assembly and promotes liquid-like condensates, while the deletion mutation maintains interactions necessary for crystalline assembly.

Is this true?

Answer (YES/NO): NO